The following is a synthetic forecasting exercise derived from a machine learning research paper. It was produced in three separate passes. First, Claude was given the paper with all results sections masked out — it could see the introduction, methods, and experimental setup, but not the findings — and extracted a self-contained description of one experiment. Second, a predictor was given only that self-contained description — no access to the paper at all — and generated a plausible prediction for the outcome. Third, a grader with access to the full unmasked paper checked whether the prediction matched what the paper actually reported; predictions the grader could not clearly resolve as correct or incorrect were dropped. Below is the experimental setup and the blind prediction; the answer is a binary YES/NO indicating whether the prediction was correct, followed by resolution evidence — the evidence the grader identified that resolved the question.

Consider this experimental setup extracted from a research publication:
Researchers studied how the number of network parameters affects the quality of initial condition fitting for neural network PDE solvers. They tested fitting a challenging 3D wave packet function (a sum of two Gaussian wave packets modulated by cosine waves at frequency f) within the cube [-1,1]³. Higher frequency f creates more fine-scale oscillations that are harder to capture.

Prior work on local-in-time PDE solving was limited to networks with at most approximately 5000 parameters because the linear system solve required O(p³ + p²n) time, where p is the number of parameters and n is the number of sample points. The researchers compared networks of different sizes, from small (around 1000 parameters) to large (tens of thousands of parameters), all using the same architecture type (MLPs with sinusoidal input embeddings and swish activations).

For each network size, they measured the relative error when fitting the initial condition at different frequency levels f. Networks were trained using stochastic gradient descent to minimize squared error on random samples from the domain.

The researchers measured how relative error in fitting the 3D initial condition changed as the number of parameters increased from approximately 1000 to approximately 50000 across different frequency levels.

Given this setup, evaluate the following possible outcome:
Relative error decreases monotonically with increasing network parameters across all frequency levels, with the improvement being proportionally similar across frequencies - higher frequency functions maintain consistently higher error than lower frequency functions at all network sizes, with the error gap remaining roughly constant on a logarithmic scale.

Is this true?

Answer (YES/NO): NO